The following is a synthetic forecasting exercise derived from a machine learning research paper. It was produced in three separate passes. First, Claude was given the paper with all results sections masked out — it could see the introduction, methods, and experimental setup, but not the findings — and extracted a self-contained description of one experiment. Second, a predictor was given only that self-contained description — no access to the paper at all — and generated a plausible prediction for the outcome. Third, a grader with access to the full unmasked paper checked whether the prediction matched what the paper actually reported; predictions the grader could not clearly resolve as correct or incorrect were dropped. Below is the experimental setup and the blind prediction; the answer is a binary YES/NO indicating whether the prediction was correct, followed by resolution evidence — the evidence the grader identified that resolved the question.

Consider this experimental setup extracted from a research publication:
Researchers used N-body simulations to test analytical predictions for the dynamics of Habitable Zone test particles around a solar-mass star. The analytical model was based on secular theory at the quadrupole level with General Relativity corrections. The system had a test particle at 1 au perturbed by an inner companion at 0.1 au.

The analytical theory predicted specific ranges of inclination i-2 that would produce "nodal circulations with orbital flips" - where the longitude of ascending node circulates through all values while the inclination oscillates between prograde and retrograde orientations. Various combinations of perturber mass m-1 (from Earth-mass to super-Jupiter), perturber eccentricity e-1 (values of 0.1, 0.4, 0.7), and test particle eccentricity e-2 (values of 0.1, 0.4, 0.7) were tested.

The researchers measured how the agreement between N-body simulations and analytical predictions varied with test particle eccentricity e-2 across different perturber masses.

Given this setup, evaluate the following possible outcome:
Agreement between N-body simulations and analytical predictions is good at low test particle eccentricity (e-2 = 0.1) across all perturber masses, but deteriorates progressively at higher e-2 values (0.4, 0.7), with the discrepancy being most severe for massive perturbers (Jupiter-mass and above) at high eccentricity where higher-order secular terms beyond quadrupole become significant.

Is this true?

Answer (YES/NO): NO